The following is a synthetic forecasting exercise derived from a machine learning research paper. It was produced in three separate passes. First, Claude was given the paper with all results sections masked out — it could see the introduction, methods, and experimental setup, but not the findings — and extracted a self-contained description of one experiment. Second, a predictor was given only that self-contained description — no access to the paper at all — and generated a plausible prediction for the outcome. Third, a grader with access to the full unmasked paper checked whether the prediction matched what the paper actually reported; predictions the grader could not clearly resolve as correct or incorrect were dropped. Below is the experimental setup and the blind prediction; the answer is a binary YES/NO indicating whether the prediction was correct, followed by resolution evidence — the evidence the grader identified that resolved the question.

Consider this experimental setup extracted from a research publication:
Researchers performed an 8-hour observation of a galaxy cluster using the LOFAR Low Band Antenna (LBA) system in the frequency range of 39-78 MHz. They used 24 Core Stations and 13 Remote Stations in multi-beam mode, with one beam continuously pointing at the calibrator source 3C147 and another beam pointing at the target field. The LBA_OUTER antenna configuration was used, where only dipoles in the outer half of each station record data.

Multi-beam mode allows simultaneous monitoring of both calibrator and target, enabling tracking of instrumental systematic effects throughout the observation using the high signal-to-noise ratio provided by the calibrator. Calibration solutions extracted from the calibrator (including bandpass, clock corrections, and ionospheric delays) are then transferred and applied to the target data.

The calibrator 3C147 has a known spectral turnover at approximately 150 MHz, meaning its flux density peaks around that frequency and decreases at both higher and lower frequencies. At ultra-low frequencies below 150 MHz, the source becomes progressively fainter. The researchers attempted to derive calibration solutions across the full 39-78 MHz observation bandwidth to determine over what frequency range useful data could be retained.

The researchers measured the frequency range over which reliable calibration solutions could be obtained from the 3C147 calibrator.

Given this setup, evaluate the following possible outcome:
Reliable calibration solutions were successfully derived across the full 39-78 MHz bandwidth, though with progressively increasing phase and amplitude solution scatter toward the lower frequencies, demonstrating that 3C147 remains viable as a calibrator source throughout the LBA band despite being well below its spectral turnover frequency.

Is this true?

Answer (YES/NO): NO